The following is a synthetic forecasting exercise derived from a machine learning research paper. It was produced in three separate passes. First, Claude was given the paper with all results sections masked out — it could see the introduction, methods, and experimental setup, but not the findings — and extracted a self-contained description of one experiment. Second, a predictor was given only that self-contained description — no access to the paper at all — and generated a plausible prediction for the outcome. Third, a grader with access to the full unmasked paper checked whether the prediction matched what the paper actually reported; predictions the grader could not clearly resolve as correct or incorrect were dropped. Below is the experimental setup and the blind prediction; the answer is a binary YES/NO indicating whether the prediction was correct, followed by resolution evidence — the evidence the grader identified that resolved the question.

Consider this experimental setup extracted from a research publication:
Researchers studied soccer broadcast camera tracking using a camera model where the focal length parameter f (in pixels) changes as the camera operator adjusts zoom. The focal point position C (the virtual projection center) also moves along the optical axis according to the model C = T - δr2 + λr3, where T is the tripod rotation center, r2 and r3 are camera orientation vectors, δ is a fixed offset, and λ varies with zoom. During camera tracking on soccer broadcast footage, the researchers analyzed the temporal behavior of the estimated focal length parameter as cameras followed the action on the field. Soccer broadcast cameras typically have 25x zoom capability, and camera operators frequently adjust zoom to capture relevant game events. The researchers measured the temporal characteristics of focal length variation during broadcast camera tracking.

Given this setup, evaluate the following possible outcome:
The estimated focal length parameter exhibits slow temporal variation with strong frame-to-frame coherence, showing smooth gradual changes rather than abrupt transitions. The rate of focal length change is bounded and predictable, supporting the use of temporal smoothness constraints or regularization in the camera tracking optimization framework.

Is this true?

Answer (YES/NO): NO